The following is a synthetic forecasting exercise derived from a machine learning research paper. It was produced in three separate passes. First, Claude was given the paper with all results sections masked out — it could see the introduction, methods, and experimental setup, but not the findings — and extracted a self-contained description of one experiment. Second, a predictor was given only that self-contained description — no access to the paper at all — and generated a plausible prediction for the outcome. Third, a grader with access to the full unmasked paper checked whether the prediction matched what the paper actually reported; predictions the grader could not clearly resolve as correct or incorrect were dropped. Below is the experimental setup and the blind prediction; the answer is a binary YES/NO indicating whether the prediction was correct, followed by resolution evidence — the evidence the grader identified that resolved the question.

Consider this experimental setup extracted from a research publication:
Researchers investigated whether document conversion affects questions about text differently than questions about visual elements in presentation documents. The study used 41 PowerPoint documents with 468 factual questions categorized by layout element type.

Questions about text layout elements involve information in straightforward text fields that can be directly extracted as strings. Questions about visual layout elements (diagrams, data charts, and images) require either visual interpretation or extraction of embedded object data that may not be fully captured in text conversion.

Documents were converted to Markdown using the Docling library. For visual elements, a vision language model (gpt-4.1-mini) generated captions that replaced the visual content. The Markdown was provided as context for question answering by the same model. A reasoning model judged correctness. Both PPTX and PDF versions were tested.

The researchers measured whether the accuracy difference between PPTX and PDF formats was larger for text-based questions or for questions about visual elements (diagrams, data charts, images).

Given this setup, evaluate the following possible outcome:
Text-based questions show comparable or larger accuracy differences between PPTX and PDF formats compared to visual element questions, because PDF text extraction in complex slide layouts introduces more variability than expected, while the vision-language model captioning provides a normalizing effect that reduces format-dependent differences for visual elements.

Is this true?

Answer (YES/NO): NO